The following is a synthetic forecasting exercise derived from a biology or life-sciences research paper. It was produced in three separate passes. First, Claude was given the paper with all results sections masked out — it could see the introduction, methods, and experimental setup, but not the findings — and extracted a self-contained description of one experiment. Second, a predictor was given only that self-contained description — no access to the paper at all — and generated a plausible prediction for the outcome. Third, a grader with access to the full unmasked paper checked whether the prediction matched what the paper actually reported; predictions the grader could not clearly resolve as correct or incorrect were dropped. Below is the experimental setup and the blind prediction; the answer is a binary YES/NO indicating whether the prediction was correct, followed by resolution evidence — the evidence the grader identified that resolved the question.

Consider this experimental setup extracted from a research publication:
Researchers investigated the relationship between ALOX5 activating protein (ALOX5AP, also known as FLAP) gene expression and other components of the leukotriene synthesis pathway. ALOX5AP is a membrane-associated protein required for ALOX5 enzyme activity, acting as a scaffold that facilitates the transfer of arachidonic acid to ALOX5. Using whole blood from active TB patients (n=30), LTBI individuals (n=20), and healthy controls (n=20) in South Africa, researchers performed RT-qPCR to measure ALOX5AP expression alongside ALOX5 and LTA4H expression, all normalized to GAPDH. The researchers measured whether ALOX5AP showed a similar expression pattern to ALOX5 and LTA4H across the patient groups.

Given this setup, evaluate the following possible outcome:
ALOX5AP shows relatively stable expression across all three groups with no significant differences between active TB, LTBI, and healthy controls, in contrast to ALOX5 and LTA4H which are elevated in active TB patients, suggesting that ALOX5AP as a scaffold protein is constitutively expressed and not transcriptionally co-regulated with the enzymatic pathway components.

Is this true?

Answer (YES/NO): NO